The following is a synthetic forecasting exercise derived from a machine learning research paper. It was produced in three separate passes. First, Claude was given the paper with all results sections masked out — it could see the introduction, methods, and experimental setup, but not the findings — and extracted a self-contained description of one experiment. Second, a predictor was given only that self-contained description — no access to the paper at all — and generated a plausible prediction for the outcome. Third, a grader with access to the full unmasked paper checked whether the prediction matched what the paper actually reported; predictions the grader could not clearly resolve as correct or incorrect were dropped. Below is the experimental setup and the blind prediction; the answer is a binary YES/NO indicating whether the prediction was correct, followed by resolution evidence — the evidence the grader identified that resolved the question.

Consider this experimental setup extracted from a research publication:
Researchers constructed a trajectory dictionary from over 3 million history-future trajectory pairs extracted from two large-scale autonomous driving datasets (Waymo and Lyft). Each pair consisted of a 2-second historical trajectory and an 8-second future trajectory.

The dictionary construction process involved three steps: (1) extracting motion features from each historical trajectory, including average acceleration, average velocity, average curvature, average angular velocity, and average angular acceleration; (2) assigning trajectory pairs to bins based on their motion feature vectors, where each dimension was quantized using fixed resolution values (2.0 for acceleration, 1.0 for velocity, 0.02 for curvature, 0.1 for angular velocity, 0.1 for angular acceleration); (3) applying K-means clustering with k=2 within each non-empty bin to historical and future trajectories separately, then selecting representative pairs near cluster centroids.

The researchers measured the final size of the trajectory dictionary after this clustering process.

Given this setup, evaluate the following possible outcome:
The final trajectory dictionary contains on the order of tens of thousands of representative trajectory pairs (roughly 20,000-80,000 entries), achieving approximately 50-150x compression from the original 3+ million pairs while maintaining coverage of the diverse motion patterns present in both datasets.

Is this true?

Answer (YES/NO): NO